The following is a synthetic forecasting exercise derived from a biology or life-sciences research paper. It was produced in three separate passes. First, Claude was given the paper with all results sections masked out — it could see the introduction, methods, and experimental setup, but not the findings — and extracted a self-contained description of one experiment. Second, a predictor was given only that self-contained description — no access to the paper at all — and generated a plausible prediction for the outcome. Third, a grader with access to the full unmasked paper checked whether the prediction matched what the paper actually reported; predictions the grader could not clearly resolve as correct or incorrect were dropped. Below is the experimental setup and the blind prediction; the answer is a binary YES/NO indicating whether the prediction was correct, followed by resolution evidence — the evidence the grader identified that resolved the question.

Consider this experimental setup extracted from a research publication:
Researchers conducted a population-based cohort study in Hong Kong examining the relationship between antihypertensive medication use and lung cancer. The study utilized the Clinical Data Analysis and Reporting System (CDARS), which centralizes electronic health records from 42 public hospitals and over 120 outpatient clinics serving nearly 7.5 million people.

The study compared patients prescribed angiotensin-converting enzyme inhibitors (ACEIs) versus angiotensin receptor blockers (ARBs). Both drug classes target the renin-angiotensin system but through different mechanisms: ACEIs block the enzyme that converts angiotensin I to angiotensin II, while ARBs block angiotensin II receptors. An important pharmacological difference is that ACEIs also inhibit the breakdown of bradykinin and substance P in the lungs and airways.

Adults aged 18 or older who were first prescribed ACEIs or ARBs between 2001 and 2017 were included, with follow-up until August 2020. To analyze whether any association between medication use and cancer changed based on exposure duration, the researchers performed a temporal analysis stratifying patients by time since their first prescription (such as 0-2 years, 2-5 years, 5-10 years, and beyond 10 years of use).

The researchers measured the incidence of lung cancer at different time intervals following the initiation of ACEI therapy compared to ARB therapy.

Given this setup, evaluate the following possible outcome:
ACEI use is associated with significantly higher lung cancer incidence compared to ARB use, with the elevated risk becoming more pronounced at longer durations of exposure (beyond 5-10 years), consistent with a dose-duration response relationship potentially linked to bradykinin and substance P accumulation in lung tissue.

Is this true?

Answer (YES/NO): YES